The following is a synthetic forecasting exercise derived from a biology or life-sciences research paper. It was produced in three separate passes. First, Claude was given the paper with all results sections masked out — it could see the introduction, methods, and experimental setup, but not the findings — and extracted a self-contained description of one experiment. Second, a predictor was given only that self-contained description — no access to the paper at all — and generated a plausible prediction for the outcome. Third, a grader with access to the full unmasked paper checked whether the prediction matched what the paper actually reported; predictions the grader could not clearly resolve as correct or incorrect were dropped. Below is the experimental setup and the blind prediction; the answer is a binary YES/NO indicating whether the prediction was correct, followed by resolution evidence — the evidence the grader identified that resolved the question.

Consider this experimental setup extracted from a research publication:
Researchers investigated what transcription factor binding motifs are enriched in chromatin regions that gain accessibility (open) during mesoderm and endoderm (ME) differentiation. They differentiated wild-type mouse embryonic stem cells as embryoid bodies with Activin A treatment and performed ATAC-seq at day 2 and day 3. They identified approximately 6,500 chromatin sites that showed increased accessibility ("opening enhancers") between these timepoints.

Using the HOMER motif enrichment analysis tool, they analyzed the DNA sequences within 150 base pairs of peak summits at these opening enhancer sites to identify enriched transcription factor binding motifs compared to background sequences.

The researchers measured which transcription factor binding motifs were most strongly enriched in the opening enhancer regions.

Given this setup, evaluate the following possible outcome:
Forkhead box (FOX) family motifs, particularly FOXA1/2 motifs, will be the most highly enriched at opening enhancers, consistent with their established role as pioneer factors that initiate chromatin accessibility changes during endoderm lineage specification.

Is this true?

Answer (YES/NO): NO